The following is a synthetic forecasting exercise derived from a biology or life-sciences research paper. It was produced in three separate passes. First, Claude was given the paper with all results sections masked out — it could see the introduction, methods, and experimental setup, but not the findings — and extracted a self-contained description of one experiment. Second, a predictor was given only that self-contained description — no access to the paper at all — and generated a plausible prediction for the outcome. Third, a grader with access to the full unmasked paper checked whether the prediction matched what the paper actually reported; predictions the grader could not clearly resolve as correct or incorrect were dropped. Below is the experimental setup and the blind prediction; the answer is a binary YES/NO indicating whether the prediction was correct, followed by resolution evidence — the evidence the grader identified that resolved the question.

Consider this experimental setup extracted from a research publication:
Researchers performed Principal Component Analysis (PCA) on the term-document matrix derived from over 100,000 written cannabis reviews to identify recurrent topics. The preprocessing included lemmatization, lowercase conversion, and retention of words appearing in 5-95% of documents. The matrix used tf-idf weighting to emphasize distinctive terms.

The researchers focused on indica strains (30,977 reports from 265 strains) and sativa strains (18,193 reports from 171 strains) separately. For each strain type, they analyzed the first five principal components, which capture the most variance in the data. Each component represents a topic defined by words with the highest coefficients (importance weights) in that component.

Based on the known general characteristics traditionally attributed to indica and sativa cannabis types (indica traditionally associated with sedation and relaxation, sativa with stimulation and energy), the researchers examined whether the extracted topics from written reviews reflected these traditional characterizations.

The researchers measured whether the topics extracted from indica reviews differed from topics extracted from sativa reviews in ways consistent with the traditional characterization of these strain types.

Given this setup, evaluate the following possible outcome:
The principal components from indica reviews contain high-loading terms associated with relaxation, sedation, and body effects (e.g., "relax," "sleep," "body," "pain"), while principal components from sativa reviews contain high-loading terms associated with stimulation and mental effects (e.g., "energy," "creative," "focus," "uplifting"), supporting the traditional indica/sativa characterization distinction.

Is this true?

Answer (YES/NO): YES